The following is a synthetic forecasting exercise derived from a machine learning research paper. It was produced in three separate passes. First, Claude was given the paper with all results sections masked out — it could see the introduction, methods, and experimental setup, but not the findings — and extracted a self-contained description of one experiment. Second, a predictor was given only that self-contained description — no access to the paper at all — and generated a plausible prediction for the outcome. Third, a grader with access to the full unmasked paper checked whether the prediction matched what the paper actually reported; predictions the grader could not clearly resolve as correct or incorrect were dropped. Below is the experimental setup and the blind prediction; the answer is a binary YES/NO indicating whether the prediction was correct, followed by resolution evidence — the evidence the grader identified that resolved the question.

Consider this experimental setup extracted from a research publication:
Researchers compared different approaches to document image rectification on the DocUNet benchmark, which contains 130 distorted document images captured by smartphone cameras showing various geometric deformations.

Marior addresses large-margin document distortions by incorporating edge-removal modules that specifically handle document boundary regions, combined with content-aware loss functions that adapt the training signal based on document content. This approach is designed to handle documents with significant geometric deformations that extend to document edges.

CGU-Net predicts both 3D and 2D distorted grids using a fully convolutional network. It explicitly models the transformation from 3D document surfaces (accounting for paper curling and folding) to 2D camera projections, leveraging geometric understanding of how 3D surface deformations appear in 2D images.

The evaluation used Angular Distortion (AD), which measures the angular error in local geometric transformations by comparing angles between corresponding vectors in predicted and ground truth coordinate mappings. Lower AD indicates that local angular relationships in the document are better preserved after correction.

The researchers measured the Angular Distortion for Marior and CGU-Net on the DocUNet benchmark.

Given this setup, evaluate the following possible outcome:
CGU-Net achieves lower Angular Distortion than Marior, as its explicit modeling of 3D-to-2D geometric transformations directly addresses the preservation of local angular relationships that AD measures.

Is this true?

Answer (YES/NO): YES